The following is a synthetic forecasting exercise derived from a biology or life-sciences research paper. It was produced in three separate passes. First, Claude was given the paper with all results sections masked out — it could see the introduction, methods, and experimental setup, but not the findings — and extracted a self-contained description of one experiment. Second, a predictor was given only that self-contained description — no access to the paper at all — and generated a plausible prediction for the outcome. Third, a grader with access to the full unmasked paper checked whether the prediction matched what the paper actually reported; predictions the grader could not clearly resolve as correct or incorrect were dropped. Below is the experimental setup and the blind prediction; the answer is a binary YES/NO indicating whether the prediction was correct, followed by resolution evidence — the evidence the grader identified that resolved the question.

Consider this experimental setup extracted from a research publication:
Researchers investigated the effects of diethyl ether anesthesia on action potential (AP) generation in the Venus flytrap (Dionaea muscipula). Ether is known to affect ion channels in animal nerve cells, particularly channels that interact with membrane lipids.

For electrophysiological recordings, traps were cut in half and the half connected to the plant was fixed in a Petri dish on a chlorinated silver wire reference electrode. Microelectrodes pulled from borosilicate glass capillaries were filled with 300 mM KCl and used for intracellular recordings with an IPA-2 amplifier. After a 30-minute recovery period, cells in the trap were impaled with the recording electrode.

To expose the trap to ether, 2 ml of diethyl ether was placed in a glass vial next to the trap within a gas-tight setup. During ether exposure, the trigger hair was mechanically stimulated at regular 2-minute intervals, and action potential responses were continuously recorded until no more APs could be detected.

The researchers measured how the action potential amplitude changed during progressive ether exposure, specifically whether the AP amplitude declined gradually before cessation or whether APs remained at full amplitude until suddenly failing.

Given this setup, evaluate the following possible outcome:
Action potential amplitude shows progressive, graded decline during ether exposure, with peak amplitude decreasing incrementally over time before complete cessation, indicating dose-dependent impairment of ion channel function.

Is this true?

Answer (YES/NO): YES